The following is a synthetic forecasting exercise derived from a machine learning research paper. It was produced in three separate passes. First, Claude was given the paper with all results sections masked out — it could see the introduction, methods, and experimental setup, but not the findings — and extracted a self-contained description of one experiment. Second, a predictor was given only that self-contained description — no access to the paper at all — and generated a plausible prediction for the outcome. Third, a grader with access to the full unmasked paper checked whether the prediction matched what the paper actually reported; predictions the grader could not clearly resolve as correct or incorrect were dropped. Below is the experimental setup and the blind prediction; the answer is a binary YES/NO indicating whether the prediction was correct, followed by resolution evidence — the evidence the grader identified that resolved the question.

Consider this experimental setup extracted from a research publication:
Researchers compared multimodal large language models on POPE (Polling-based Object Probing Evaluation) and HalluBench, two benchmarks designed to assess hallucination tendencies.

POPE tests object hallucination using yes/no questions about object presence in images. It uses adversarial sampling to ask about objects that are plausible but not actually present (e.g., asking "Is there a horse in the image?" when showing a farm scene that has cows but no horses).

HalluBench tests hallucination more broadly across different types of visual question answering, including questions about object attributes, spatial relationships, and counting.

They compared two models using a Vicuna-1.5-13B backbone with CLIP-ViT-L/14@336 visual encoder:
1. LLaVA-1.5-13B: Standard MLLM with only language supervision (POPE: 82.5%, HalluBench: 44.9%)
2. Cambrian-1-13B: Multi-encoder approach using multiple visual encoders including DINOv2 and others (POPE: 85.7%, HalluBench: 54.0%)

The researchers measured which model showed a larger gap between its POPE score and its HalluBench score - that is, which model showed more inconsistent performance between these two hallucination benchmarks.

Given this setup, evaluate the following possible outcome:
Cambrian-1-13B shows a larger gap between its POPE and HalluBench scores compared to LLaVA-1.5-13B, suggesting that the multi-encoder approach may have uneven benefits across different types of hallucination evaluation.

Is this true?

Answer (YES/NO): NO